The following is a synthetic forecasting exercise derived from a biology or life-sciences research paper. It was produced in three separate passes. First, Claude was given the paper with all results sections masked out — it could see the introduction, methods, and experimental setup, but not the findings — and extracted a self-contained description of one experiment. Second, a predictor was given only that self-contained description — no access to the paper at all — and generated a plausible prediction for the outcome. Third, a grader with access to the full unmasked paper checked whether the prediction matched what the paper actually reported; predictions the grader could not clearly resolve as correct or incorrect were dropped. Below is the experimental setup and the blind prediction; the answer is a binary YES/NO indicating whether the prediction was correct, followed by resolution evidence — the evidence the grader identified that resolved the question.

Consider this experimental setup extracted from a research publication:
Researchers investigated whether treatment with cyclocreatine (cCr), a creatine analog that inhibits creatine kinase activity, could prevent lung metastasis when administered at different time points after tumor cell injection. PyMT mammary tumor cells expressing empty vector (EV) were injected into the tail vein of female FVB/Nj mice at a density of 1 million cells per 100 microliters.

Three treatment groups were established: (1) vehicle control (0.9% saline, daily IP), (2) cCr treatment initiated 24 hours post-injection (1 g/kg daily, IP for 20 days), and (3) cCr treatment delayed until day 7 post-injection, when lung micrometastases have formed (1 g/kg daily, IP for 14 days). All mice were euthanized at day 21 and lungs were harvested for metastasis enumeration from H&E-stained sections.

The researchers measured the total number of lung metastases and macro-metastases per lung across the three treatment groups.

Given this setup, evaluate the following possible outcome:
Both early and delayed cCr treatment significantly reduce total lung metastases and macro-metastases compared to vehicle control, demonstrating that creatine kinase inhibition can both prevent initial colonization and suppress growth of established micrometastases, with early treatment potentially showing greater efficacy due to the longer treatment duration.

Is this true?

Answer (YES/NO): YES